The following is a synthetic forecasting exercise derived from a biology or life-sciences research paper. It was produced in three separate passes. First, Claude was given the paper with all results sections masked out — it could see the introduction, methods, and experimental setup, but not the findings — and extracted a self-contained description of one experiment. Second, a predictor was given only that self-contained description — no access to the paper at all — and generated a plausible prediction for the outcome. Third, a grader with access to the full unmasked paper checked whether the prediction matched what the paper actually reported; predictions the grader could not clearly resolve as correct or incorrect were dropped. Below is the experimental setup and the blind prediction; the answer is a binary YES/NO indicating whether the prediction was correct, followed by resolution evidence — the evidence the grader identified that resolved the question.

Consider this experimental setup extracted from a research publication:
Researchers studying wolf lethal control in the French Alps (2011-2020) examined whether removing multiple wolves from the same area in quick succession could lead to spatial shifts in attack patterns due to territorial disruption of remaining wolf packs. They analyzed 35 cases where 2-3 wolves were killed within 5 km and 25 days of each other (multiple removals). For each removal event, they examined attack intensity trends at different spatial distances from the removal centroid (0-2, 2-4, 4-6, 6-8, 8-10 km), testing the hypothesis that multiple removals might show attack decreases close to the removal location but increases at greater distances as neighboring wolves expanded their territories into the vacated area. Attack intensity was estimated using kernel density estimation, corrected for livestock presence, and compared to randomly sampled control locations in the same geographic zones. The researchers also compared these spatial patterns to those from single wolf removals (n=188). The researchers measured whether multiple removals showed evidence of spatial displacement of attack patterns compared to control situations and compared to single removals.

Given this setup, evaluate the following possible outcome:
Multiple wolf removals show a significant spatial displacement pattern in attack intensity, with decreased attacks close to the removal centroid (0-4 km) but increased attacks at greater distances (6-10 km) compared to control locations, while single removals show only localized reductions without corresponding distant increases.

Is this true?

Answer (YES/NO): NO